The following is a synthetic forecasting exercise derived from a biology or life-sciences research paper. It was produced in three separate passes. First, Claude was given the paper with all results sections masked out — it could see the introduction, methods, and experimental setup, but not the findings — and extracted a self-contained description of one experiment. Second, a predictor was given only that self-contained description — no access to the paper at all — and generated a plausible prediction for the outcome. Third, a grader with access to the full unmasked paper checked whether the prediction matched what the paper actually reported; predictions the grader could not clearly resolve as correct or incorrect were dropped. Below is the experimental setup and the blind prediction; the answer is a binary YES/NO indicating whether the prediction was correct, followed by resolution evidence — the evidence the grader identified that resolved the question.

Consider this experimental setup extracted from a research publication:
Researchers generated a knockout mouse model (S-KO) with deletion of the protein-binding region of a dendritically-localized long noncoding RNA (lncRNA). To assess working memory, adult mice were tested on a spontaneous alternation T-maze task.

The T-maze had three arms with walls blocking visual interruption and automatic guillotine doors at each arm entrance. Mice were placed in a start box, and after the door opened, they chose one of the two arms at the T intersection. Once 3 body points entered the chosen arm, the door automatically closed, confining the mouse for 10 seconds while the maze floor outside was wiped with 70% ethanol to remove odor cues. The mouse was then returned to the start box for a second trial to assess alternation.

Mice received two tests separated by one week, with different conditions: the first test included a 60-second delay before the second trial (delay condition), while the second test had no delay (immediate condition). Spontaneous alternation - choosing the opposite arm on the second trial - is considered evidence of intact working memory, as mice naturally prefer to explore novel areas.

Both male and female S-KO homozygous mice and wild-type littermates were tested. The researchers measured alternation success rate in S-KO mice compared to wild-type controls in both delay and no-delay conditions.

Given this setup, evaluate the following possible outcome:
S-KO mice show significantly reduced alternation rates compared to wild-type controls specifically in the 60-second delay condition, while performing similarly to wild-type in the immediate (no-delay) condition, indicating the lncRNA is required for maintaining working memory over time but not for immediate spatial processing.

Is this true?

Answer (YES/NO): NO